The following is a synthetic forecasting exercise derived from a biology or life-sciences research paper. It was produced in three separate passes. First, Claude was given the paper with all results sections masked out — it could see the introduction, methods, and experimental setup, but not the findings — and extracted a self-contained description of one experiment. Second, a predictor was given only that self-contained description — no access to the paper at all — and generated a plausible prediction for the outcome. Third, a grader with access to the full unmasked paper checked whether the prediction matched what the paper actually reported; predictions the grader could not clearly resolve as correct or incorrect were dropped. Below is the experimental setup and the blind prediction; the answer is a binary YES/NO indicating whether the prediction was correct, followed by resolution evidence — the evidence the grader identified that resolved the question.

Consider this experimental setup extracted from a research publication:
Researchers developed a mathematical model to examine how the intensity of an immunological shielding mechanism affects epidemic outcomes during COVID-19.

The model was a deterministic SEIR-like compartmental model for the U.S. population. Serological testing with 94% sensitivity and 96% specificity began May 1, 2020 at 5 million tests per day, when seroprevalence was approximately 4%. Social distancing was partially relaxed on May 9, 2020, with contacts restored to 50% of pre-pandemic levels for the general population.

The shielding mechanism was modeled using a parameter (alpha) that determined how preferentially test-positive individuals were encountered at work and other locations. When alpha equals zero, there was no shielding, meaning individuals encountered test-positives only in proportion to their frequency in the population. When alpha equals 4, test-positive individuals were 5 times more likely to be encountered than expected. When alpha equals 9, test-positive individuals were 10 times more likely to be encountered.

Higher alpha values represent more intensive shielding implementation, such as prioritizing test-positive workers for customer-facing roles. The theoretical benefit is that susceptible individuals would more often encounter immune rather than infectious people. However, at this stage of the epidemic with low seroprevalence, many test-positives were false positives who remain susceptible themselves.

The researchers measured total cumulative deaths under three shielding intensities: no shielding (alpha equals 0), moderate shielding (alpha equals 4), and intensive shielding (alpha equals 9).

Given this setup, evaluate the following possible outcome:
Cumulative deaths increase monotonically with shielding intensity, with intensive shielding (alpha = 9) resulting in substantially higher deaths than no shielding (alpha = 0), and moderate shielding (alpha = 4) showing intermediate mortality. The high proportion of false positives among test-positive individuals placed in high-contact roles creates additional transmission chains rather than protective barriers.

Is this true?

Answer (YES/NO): NO